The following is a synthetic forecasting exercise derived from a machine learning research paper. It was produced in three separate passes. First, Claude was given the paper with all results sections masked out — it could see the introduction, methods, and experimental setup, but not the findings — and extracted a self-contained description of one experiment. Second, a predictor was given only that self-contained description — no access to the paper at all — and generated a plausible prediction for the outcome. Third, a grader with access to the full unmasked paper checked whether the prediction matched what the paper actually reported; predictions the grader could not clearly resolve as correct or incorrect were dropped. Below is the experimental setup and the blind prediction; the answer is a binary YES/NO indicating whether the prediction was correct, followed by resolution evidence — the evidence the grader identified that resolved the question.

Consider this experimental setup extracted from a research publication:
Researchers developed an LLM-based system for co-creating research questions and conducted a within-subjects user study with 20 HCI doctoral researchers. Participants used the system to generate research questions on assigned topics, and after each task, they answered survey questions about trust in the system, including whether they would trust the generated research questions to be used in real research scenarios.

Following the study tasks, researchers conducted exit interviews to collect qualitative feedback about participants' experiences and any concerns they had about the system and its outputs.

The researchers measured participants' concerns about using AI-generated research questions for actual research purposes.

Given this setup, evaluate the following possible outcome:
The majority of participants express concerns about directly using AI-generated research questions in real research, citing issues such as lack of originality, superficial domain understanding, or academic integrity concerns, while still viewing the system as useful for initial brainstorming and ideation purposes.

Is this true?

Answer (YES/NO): NO